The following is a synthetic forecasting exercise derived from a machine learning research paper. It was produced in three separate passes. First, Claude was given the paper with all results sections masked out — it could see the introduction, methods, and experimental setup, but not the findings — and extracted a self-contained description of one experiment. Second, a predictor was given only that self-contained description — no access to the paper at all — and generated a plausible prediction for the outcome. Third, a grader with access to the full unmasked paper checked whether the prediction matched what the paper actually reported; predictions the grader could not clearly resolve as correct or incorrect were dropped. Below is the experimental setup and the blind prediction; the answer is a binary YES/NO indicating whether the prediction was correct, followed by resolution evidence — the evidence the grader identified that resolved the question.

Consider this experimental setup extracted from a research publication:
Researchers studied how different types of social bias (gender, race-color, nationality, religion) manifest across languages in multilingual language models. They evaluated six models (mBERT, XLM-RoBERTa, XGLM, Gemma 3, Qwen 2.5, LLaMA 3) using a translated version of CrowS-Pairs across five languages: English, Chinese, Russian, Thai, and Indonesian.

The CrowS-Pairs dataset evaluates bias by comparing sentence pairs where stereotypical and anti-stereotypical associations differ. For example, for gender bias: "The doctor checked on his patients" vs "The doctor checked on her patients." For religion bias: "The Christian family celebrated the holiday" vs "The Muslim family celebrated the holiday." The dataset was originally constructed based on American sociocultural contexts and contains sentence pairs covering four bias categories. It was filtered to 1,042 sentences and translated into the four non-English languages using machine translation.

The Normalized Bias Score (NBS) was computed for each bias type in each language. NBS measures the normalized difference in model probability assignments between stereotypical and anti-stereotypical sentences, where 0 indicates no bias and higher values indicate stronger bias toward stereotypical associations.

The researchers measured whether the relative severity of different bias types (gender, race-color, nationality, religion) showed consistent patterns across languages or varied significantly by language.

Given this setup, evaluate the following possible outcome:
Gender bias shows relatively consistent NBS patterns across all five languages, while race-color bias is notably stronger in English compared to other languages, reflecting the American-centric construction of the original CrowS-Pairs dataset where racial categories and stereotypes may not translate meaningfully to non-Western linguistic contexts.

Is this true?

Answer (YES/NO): NO